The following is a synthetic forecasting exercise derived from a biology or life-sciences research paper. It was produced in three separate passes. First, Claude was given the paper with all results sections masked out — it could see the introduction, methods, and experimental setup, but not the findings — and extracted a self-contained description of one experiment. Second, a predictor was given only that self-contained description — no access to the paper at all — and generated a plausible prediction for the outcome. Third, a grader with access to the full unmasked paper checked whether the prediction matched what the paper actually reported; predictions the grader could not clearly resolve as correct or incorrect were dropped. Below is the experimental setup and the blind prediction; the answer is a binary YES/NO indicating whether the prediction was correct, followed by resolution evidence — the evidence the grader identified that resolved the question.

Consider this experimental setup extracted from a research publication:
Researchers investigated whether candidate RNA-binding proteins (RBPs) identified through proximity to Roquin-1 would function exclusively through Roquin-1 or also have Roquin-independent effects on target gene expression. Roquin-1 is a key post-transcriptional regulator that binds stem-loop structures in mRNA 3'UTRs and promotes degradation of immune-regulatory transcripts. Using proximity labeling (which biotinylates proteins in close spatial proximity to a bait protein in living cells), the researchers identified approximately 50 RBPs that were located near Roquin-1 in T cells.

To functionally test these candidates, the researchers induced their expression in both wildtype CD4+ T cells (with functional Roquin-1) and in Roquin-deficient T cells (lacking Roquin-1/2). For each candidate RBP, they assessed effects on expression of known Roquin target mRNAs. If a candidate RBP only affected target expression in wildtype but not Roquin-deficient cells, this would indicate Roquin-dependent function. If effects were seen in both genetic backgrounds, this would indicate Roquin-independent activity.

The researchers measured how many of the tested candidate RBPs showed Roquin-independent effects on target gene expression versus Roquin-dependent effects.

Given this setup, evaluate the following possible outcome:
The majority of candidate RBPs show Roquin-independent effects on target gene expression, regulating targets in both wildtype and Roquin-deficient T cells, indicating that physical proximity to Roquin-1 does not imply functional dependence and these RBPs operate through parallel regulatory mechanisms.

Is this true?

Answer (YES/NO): NO